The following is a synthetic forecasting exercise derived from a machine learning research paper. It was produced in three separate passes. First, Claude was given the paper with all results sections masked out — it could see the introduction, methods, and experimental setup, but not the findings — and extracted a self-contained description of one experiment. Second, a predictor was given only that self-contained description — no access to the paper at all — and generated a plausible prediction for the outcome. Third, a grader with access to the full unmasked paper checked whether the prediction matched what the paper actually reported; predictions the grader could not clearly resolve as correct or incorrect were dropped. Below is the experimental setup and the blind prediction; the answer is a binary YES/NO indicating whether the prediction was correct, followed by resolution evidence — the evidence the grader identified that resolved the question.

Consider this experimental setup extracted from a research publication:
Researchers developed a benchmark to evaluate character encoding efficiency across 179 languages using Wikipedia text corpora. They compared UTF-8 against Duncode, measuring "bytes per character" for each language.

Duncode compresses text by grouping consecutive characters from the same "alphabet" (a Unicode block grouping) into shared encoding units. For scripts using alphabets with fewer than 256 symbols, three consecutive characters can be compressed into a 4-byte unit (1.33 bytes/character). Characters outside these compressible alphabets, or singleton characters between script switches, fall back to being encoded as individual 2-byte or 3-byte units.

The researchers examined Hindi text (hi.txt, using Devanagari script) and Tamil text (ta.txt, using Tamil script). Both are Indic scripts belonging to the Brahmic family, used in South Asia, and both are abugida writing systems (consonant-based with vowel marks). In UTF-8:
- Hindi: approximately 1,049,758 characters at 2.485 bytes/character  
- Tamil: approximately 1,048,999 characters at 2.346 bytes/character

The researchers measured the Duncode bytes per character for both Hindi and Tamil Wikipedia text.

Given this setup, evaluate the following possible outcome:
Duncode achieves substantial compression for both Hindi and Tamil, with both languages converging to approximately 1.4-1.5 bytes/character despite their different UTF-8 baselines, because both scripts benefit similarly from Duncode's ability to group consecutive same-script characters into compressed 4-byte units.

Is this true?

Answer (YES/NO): NO